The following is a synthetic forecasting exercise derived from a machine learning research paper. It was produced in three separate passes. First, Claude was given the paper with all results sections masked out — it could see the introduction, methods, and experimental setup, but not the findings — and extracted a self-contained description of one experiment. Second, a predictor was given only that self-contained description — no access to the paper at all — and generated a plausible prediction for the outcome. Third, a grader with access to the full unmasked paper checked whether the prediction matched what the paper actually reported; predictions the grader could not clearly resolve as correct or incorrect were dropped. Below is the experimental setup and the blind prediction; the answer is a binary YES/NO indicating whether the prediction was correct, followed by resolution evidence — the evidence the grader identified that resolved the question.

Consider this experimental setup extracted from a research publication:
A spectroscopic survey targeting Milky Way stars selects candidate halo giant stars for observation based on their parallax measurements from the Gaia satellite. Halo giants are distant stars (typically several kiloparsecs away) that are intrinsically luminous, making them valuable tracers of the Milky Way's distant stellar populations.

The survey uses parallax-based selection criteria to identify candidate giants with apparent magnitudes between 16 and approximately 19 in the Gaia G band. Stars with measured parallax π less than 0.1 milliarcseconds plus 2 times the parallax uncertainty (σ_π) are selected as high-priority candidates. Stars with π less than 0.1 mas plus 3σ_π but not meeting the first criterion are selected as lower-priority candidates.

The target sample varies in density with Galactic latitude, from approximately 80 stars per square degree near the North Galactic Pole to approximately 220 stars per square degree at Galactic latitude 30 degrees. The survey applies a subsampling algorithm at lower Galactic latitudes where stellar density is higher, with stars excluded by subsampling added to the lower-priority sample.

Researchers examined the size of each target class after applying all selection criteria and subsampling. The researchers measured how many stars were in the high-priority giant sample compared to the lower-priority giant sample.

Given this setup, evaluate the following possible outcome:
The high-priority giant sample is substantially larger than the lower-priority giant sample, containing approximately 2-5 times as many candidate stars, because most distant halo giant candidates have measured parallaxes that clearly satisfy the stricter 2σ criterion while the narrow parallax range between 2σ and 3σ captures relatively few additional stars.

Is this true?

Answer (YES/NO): NO